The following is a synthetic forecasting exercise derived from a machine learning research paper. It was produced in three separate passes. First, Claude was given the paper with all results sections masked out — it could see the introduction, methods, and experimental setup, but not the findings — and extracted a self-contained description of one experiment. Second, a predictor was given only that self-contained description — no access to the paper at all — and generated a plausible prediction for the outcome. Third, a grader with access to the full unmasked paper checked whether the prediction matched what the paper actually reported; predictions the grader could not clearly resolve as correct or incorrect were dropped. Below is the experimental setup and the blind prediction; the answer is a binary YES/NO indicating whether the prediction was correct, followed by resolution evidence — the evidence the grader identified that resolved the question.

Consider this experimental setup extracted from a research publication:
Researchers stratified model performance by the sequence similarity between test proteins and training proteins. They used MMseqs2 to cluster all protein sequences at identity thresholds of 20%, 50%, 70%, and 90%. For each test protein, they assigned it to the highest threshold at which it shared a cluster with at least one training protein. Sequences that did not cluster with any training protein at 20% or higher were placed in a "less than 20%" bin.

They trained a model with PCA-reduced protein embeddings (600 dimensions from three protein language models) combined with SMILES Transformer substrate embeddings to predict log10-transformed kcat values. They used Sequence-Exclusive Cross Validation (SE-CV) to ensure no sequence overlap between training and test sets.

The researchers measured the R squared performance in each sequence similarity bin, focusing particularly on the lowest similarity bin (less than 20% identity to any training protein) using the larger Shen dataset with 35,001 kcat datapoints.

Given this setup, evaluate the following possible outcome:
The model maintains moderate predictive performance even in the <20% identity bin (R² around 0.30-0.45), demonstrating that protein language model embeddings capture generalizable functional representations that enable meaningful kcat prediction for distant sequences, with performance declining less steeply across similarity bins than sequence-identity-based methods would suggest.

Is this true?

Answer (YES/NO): NO